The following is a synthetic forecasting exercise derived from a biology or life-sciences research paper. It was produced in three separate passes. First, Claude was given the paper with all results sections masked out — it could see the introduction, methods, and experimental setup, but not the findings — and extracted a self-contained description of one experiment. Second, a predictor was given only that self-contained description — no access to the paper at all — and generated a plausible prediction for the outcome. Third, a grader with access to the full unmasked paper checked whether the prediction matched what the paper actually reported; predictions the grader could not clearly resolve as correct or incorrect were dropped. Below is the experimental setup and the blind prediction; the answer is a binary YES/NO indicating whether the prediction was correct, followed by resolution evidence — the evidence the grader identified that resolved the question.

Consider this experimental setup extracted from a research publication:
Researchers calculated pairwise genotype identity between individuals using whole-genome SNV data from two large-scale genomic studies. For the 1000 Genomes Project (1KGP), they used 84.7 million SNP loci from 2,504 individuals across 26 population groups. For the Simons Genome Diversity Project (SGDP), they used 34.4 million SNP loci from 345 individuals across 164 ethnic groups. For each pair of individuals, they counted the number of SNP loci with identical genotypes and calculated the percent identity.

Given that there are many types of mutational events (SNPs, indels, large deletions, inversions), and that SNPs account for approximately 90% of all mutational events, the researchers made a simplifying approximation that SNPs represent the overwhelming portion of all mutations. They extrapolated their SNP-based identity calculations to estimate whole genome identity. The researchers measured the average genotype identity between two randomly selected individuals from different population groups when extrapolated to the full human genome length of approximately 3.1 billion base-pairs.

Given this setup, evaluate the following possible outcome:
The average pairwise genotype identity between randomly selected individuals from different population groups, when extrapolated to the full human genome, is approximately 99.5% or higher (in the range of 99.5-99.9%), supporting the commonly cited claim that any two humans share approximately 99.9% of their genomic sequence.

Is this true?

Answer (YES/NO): YES